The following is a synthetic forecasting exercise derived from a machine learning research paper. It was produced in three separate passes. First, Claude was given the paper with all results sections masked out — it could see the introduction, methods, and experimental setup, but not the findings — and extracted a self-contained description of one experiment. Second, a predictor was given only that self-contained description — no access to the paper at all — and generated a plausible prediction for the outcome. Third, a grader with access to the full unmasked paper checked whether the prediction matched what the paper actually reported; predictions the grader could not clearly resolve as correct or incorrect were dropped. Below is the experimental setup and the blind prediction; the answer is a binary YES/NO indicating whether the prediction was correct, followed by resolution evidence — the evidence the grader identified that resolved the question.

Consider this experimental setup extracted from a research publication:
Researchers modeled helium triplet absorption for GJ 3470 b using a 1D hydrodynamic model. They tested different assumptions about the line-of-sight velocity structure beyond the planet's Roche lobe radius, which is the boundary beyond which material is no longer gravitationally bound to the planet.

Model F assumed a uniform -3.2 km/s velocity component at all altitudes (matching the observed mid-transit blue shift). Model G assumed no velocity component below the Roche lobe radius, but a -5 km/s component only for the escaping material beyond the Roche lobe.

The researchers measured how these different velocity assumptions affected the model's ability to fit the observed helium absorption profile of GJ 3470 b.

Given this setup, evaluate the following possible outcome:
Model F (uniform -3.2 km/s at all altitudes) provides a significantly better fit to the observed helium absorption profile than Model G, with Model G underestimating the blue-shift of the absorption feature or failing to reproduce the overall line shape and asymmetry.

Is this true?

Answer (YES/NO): NO